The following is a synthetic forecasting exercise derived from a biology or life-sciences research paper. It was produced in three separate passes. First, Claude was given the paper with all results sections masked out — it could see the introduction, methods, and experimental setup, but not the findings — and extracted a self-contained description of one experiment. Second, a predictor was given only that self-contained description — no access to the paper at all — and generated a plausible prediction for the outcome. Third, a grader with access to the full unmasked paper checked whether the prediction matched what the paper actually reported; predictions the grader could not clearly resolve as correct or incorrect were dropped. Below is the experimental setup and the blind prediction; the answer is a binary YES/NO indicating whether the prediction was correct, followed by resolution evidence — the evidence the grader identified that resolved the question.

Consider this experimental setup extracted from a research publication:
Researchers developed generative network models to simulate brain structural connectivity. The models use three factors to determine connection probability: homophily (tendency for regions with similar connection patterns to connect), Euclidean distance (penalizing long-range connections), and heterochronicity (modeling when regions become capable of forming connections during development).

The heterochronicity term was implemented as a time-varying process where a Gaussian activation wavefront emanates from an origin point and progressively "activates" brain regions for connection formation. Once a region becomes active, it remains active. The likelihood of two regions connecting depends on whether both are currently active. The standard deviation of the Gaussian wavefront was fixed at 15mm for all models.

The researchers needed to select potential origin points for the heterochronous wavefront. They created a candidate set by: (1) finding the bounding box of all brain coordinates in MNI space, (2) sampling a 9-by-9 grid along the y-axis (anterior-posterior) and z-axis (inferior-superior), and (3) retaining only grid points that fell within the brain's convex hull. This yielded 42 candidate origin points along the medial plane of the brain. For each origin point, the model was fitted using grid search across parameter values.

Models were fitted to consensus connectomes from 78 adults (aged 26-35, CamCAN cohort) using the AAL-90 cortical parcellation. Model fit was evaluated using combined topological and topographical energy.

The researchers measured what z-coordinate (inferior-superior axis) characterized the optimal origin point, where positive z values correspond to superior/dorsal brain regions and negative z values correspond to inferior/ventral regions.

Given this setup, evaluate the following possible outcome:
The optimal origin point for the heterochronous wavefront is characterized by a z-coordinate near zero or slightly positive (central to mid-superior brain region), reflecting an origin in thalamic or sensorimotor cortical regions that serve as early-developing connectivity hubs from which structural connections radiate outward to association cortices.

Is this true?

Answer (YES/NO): NO